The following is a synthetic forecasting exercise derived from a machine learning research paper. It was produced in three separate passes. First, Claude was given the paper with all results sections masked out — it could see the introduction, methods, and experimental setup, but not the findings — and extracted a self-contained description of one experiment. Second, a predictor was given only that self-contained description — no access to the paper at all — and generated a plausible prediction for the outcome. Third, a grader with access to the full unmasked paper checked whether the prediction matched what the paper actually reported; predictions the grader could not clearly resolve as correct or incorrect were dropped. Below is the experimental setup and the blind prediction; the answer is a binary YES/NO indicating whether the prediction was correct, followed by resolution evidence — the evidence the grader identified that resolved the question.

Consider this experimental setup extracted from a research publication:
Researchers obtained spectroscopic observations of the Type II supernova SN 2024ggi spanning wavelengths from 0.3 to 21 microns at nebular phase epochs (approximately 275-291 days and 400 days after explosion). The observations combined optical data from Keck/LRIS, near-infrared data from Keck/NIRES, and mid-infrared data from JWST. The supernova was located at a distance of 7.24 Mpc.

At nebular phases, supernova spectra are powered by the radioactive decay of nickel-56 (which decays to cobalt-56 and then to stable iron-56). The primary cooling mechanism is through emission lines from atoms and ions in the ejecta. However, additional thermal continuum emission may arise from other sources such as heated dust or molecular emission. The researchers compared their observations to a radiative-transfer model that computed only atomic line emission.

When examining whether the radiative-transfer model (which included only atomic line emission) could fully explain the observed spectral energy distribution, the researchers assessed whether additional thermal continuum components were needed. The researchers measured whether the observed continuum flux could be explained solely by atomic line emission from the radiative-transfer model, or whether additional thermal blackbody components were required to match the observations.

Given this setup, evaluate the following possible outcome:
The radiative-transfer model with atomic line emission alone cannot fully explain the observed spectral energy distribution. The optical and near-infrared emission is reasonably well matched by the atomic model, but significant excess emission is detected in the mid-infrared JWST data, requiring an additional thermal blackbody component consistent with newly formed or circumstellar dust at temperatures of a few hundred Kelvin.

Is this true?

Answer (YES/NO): NO